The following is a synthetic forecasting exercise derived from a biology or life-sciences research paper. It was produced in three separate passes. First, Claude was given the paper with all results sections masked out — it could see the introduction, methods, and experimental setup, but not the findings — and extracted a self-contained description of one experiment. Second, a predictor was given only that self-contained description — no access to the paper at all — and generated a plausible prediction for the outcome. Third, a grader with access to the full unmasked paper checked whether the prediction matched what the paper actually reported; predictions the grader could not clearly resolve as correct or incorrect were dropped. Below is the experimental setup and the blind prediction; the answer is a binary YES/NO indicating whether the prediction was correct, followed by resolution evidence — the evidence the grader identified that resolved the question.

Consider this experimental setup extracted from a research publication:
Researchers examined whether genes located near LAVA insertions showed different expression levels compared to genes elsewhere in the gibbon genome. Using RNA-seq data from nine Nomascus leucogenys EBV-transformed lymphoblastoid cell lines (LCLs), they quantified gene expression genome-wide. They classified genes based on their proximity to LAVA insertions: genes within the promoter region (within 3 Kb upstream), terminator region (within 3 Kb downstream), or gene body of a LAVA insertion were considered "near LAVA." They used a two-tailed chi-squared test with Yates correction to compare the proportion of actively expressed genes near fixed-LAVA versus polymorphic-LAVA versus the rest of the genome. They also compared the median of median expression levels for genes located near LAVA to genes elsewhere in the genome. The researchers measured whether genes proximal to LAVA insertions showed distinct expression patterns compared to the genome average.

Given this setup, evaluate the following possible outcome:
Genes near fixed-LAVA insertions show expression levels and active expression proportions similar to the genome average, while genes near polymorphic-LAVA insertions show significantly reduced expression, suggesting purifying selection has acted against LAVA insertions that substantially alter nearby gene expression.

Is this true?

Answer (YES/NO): NO